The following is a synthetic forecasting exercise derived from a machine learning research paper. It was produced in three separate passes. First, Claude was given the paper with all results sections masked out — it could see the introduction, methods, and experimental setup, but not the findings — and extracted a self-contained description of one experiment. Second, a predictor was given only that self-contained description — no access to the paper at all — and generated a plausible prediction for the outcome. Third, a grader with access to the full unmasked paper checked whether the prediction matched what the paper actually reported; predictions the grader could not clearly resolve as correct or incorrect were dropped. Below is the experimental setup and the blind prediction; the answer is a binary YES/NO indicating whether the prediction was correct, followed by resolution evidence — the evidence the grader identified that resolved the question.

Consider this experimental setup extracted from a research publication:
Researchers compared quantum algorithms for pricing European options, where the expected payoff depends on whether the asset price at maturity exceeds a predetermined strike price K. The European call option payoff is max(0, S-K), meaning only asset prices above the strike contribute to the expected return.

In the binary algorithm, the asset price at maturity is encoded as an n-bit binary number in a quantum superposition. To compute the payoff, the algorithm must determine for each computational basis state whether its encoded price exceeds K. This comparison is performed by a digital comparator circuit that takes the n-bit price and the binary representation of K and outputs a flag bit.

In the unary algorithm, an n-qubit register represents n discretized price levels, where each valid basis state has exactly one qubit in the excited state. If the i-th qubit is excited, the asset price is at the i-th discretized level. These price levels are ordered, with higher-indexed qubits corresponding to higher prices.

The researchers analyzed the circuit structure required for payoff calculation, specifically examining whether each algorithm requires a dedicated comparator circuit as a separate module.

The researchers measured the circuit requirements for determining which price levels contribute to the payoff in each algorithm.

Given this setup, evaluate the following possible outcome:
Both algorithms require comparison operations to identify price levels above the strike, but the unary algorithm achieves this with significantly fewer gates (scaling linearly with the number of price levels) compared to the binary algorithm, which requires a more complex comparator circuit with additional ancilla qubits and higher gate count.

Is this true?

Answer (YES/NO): NO